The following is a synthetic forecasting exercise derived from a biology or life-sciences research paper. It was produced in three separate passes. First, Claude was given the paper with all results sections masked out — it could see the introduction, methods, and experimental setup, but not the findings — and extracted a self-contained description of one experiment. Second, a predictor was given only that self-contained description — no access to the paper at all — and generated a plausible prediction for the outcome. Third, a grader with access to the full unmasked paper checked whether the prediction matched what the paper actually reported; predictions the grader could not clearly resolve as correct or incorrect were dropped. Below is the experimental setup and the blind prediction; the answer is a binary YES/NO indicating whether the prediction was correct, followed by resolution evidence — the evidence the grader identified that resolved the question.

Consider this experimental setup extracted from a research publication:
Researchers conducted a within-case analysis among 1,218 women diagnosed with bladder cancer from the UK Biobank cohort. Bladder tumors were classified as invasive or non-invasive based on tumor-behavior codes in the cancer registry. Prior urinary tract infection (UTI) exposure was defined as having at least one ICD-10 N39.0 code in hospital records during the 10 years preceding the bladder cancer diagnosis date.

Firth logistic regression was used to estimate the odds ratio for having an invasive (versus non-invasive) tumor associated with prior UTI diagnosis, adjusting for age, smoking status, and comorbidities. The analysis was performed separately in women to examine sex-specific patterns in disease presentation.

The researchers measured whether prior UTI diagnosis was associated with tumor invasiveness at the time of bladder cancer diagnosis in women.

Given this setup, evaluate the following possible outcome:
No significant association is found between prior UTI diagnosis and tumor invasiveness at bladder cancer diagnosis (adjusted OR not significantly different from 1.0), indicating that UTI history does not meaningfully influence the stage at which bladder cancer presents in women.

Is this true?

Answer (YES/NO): YES